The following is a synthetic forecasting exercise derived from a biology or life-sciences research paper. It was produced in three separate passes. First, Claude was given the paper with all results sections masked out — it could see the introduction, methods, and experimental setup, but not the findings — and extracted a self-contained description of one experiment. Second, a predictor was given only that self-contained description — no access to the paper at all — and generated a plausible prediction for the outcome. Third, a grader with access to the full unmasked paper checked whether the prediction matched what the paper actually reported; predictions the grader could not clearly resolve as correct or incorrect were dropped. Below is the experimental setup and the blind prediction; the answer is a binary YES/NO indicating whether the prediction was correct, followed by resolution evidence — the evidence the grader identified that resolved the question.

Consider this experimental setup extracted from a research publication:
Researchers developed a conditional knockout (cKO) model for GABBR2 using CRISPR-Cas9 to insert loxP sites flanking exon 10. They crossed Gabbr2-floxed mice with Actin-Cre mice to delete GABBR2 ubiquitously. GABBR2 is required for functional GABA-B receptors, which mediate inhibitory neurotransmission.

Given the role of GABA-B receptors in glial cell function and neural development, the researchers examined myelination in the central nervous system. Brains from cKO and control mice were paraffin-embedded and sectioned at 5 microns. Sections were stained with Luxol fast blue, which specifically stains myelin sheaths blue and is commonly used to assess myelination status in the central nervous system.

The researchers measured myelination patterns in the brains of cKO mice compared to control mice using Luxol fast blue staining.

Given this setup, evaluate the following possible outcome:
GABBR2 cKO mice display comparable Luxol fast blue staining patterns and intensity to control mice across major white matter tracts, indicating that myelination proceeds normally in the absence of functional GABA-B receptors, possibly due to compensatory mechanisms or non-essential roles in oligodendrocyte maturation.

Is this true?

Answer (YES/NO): NO